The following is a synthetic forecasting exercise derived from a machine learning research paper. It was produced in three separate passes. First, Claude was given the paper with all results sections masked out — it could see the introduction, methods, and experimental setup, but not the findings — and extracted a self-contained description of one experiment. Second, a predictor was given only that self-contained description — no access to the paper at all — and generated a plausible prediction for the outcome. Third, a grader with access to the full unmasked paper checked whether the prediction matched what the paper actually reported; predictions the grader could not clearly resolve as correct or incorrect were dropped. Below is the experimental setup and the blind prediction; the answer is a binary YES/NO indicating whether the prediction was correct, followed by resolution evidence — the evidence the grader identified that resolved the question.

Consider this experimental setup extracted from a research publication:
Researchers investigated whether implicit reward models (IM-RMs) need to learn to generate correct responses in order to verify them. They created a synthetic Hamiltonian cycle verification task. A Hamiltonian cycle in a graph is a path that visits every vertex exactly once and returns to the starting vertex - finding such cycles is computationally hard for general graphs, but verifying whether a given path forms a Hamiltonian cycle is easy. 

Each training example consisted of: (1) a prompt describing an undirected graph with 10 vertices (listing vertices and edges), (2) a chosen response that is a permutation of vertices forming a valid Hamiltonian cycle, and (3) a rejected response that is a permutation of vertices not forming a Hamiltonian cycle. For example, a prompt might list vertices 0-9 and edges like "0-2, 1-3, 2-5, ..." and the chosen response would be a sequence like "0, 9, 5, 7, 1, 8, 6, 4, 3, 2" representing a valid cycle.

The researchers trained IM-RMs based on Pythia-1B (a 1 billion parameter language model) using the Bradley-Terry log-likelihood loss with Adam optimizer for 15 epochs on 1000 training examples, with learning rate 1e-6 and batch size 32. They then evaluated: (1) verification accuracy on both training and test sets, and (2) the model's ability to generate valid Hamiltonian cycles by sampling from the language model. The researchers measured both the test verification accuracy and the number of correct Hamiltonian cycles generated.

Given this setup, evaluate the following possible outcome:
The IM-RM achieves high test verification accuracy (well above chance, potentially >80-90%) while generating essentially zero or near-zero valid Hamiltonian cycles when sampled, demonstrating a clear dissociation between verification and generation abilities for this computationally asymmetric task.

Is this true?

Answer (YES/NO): YES